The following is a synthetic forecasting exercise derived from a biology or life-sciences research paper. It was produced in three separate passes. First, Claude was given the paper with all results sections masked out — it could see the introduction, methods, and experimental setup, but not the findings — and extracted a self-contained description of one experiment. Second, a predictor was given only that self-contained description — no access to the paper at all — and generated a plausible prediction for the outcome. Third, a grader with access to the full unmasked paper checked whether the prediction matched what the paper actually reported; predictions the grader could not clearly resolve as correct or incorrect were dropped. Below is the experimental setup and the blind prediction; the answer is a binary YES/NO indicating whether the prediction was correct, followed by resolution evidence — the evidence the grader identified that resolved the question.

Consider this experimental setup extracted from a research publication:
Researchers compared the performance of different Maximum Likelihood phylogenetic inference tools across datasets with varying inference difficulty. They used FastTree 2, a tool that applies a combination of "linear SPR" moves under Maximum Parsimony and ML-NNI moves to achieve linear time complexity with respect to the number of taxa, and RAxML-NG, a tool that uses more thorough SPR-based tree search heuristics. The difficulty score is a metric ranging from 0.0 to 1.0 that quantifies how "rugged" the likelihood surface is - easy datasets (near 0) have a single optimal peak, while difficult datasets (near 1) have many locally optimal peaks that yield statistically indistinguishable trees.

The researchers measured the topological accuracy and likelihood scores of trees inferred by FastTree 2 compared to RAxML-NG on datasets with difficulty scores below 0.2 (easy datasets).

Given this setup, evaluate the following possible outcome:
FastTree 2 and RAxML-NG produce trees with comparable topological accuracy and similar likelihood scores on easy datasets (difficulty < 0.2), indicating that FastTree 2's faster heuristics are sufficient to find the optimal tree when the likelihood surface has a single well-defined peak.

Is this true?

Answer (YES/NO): YES